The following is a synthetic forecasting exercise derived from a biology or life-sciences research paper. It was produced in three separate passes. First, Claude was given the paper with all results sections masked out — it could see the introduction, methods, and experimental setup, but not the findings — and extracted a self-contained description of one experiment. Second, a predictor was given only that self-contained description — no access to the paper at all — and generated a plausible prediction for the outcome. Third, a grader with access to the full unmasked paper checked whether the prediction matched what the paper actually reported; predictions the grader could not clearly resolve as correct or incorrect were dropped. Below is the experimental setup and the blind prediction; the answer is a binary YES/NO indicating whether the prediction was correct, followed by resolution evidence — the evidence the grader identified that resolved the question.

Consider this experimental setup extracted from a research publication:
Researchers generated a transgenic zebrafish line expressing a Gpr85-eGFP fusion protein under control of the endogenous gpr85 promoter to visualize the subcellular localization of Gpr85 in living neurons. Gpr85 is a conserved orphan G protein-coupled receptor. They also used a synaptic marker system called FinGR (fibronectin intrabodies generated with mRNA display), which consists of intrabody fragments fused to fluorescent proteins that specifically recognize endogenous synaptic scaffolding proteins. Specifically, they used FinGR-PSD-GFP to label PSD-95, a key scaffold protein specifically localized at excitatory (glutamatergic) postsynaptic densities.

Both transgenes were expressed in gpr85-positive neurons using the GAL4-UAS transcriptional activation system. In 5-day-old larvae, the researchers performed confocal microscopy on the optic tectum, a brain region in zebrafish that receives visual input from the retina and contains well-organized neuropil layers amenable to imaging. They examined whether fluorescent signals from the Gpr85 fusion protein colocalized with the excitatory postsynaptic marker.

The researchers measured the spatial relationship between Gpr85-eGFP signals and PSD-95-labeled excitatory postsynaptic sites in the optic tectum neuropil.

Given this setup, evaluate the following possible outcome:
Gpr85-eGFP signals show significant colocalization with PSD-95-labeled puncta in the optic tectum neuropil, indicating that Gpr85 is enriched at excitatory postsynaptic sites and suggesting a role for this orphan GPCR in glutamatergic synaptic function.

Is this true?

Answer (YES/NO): YES